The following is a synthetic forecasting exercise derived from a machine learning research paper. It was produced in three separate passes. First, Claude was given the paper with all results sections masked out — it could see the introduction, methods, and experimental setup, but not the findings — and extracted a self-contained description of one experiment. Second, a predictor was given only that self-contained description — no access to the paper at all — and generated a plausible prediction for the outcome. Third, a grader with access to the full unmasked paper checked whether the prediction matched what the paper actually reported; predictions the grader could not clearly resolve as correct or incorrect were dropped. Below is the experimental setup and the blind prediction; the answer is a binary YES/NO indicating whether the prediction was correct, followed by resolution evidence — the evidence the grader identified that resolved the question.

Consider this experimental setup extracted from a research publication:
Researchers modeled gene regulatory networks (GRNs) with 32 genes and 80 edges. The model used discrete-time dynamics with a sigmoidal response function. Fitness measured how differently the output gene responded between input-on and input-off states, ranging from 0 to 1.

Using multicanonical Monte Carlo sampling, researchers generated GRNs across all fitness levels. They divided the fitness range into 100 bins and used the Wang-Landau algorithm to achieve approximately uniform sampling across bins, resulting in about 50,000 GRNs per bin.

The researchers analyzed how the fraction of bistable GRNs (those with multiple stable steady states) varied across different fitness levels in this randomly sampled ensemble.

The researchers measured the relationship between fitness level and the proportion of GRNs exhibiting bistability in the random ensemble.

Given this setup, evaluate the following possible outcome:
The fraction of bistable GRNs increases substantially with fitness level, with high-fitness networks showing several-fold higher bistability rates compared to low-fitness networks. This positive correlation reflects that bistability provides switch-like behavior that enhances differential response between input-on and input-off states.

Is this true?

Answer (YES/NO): YES